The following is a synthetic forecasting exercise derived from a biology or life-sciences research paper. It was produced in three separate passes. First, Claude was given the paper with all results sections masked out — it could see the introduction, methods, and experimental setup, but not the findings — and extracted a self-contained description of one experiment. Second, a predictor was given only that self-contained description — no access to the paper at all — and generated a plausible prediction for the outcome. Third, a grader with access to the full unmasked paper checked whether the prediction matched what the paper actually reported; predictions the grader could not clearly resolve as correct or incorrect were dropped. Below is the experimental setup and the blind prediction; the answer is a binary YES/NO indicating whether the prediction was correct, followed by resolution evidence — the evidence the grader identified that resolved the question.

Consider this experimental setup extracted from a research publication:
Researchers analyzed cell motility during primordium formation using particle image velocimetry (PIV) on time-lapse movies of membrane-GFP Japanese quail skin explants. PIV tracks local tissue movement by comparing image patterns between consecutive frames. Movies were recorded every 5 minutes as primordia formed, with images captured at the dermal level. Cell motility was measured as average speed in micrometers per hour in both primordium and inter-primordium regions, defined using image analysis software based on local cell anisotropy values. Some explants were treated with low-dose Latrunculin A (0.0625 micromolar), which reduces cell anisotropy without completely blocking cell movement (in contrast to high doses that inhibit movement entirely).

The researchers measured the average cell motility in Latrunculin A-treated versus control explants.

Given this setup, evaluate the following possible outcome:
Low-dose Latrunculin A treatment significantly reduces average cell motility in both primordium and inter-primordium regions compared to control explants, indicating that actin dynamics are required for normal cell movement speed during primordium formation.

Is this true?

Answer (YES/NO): NO